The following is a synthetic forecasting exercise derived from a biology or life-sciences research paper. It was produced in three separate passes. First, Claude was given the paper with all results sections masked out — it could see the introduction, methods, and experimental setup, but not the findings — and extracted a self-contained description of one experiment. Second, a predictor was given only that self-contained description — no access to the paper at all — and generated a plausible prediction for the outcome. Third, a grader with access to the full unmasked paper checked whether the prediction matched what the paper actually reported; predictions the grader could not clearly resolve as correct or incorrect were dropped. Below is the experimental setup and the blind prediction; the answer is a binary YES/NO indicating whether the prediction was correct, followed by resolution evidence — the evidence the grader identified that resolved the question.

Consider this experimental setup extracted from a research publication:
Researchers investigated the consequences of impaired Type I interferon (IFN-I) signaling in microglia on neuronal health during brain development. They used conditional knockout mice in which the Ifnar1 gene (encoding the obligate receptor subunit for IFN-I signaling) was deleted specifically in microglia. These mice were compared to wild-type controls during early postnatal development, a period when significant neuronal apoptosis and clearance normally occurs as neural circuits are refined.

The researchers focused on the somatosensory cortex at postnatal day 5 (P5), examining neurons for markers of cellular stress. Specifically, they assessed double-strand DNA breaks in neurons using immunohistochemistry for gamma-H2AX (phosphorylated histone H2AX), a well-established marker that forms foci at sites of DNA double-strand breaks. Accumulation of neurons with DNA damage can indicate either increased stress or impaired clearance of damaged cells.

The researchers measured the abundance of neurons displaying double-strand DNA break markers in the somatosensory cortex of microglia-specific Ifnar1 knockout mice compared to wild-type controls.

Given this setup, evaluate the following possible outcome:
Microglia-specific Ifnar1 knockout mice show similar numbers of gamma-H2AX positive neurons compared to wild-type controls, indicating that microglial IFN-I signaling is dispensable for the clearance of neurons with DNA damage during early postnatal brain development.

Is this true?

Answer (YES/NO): NO